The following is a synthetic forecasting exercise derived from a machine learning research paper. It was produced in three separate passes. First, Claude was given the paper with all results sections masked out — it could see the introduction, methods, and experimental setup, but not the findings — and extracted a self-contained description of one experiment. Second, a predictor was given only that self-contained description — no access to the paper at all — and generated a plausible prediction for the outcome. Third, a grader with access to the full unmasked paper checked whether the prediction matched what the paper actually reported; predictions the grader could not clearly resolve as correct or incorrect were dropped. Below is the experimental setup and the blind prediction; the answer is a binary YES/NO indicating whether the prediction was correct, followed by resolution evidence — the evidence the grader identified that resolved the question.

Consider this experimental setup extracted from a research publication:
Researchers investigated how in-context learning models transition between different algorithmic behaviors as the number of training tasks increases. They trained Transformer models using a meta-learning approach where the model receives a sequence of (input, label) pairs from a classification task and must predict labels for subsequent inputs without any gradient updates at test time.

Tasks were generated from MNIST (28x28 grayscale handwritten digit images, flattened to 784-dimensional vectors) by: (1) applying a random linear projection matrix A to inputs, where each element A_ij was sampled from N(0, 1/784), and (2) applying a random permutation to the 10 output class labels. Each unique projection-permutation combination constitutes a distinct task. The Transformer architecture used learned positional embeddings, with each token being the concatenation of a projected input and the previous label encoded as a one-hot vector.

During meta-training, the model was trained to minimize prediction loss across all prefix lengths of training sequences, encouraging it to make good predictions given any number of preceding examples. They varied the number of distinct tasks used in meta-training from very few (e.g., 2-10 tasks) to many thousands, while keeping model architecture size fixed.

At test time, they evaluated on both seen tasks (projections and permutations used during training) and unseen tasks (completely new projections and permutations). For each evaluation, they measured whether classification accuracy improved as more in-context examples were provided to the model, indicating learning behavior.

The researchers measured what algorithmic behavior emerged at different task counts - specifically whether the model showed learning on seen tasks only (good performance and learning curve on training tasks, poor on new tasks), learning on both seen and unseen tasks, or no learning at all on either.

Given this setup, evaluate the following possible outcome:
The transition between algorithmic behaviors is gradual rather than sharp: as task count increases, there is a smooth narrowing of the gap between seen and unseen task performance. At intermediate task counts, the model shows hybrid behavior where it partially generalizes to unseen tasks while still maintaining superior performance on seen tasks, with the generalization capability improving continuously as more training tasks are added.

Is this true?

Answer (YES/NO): NO